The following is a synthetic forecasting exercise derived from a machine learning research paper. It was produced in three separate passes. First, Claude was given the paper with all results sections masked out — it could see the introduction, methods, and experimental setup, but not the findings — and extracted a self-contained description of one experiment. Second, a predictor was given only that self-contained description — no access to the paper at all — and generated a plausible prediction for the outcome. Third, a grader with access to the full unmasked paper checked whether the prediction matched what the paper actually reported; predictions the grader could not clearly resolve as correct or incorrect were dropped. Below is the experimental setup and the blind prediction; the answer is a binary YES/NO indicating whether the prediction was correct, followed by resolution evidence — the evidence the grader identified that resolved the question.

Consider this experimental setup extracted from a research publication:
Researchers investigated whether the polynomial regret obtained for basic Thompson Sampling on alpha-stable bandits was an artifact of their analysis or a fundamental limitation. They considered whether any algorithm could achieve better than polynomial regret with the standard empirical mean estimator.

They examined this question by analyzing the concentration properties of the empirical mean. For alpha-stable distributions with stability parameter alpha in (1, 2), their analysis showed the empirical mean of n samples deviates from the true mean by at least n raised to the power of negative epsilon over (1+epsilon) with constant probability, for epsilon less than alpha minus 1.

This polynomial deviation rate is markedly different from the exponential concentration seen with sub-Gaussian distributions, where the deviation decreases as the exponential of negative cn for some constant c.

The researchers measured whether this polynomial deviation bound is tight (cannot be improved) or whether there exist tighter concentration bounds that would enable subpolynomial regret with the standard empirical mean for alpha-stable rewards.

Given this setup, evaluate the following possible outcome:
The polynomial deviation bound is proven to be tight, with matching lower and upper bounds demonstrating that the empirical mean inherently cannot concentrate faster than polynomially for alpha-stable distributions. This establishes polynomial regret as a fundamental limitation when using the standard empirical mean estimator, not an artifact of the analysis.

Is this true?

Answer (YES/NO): YES